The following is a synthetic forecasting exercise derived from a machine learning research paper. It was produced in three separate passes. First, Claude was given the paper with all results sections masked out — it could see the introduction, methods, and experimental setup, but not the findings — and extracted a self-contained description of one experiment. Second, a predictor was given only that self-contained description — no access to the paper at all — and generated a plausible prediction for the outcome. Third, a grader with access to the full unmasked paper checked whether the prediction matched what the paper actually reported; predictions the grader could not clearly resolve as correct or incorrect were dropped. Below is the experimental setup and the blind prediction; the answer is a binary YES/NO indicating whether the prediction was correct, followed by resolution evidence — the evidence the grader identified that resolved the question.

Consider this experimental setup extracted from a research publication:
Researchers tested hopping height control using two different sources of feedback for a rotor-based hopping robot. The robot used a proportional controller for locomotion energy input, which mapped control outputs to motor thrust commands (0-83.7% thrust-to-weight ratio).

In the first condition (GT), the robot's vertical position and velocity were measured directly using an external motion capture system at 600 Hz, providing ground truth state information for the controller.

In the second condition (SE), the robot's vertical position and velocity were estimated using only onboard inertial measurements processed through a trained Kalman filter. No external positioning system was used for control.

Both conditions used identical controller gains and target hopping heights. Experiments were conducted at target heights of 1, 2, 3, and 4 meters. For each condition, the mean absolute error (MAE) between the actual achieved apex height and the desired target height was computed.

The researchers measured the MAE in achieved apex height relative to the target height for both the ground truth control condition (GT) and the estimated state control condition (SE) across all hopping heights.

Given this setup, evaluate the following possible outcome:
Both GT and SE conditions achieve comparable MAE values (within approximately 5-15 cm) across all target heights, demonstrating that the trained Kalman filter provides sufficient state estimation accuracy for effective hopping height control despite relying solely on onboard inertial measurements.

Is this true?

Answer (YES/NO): NO